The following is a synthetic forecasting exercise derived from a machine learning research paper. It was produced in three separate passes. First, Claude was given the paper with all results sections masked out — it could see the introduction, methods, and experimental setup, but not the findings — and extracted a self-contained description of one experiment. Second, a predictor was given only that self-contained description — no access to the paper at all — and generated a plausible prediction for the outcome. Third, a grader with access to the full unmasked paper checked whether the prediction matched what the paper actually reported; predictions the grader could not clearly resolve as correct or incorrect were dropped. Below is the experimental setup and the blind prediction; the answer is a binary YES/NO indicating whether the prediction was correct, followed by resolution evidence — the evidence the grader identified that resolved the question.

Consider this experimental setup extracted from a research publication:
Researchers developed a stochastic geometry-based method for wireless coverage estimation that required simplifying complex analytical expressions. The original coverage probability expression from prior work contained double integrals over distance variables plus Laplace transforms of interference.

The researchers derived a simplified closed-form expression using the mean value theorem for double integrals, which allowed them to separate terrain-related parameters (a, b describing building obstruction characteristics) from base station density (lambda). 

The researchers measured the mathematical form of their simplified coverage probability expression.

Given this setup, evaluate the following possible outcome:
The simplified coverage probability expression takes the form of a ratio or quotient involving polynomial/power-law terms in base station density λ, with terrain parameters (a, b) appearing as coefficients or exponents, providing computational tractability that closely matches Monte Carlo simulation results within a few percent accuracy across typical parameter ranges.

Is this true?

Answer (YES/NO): NO